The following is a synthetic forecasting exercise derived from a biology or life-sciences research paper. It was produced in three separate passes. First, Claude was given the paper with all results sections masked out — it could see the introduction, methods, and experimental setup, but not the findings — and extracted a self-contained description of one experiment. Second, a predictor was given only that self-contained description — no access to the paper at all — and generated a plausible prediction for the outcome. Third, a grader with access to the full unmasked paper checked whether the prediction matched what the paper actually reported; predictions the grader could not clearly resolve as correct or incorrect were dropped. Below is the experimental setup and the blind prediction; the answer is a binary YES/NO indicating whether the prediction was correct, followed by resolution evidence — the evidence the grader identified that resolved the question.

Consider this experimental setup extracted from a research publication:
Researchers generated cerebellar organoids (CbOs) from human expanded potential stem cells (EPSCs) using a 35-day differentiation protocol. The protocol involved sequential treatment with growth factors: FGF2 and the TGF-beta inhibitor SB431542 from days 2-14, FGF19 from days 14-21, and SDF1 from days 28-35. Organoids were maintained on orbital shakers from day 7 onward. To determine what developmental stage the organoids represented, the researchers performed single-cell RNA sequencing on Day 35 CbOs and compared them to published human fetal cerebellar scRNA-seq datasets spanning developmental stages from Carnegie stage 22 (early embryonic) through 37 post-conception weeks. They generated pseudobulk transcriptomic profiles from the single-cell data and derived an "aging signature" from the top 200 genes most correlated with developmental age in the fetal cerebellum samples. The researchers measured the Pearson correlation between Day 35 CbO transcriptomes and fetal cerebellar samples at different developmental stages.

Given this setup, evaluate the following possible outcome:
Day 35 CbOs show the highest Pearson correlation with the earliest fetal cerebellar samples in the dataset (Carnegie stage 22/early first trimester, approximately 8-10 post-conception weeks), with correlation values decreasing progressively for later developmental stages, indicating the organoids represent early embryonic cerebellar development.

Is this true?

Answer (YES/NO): NO